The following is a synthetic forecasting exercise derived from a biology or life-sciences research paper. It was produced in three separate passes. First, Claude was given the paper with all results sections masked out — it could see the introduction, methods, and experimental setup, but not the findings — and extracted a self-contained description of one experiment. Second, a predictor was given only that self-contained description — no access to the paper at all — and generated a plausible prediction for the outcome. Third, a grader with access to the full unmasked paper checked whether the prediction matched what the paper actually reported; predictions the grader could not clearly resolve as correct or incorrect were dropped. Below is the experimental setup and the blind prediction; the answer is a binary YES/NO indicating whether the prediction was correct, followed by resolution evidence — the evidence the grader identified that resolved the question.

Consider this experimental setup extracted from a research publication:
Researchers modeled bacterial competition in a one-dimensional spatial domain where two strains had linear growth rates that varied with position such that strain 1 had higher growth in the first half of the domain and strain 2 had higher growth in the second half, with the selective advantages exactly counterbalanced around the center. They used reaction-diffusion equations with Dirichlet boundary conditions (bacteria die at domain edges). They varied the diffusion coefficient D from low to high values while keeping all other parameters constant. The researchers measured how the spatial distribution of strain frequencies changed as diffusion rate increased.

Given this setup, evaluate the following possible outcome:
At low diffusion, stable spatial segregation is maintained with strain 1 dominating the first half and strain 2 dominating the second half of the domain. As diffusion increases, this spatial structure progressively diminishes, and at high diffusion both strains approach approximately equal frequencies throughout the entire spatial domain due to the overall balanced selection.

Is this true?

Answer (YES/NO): YES